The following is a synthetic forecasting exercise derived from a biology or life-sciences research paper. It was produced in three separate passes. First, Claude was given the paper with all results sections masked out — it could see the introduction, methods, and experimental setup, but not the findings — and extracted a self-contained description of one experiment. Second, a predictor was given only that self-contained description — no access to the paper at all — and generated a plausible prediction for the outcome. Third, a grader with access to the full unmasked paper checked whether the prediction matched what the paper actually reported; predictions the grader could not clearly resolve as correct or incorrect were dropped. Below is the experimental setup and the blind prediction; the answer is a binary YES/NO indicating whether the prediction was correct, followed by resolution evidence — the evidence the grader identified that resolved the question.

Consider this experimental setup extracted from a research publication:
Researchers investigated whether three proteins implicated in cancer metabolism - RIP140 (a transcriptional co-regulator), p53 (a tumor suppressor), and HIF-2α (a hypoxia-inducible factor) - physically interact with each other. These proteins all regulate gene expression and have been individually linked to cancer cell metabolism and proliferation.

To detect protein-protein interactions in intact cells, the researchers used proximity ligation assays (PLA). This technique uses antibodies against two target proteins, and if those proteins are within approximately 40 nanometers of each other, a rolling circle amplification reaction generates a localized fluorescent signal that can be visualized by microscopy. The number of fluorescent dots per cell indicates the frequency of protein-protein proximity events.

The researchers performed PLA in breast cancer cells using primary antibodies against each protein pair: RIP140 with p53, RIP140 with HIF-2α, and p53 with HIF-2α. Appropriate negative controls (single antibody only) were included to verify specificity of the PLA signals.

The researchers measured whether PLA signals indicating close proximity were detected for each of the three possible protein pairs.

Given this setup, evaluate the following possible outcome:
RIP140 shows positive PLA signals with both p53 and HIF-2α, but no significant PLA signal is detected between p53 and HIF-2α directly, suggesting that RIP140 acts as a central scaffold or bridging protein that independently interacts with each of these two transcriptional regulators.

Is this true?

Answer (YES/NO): NO